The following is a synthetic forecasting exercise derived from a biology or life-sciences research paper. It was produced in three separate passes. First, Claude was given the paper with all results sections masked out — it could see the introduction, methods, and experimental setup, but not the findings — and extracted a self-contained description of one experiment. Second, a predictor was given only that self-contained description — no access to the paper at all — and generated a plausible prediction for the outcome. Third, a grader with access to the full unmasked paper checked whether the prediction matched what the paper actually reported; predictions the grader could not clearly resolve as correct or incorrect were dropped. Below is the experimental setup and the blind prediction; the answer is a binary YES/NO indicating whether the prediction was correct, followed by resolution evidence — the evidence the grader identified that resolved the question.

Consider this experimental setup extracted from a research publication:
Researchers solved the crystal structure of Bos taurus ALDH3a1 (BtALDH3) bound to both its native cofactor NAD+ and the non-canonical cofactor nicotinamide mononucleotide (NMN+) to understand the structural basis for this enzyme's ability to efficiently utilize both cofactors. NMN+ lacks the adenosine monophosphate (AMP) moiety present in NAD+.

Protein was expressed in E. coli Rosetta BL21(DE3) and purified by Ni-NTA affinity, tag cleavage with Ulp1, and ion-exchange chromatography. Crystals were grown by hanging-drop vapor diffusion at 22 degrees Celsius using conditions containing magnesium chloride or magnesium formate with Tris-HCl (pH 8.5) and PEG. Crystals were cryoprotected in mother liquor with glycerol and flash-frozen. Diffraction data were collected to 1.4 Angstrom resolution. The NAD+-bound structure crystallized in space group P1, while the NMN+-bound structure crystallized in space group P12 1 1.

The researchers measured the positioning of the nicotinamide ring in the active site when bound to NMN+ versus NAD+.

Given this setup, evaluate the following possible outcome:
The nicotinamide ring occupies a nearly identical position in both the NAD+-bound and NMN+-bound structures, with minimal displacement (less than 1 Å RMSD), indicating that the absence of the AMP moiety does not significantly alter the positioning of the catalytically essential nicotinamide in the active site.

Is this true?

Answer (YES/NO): YES